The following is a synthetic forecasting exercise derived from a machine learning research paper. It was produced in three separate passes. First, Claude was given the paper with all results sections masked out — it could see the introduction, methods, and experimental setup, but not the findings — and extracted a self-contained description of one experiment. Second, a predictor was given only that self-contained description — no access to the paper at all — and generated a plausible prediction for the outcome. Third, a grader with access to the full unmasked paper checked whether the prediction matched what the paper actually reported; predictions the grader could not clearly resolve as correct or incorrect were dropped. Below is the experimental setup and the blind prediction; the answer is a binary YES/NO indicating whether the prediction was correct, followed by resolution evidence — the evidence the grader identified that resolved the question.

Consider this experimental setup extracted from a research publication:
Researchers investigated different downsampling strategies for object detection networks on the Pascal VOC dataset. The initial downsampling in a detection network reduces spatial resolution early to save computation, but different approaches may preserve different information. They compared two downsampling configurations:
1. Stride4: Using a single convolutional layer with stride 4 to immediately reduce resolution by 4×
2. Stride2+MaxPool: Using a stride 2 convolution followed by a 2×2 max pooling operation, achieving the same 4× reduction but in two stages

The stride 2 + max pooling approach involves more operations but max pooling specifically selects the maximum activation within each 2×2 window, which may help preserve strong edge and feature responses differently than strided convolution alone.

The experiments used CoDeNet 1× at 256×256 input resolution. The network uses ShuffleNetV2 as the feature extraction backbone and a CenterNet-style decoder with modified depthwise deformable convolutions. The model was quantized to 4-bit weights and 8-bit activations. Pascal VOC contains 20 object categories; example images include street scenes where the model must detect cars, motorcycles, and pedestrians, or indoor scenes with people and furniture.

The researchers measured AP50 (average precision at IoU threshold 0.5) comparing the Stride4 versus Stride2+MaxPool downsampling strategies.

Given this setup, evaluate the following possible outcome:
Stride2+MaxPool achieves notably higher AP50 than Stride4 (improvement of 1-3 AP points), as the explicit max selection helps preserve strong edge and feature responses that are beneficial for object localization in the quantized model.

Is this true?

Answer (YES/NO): NO